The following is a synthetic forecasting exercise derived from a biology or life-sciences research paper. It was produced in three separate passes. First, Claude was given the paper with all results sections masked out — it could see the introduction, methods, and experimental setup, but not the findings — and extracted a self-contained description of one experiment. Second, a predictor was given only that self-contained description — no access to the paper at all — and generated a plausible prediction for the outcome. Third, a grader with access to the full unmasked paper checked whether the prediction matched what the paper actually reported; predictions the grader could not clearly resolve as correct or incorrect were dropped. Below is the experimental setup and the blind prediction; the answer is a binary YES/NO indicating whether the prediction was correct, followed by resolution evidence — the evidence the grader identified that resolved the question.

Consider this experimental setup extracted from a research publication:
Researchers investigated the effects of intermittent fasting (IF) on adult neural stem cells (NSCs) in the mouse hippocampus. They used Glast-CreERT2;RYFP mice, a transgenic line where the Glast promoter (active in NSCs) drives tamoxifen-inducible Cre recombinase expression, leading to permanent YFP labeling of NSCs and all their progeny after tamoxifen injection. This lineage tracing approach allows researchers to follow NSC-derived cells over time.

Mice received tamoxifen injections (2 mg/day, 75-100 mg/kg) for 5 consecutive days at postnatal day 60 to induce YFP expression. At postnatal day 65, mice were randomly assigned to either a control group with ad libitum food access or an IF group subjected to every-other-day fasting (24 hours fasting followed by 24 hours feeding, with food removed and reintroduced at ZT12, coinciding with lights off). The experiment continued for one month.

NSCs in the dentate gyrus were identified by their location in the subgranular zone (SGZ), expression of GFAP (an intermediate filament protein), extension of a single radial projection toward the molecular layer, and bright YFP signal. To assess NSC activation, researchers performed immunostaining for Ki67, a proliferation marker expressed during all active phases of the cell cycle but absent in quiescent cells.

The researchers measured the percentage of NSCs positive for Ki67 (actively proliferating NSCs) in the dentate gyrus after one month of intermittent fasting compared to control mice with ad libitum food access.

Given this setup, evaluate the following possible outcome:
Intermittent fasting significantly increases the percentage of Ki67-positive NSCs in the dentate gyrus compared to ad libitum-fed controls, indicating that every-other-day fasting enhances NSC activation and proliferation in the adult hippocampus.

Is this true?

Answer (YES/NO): NO